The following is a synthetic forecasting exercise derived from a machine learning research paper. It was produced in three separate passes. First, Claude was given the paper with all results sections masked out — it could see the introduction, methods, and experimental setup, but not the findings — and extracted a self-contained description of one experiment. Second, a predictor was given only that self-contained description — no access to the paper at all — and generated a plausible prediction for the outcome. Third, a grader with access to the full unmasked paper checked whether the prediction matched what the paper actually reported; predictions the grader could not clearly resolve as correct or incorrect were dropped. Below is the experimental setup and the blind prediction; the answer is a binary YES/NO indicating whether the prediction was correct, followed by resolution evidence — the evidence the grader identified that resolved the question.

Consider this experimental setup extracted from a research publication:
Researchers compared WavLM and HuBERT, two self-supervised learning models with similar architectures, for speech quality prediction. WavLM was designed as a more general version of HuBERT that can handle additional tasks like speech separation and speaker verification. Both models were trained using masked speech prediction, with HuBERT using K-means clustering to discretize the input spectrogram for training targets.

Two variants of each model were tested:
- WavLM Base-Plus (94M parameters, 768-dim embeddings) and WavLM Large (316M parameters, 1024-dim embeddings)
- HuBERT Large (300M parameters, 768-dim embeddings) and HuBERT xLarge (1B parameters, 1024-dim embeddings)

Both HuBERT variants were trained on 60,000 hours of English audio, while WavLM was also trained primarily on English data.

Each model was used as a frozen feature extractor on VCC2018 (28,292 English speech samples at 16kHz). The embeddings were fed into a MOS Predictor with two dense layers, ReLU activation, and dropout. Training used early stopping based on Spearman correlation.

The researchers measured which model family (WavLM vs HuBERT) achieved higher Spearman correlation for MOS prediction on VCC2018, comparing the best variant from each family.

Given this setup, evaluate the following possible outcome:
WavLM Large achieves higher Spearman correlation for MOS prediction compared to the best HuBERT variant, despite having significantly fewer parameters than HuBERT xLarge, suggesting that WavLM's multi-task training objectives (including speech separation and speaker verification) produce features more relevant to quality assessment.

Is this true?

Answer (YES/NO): YES